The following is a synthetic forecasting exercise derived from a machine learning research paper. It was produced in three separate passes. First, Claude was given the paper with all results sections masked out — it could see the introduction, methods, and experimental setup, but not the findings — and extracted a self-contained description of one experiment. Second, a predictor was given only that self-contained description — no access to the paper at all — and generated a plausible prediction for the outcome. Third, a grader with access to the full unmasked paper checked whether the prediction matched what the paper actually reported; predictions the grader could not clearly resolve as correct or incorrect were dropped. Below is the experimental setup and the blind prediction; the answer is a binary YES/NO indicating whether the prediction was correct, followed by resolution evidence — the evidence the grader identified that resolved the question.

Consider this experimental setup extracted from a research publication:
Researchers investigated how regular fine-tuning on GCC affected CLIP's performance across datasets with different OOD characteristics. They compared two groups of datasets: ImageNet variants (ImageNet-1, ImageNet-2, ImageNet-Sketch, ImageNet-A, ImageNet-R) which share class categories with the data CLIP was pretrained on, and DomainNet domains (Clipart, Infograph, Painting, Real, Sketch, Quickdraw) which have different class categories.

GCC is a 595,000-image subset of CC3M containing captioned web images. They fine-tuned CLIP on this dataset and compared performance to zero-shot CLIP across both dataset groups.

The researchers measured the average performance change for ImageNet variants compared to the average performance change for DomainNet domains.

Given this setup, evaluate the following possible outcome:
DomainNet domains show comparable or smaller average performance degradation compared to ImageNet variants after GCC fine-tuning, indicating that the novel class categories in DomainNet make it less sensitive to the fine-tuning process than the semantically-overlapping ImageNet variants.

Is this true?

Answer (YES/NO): YES